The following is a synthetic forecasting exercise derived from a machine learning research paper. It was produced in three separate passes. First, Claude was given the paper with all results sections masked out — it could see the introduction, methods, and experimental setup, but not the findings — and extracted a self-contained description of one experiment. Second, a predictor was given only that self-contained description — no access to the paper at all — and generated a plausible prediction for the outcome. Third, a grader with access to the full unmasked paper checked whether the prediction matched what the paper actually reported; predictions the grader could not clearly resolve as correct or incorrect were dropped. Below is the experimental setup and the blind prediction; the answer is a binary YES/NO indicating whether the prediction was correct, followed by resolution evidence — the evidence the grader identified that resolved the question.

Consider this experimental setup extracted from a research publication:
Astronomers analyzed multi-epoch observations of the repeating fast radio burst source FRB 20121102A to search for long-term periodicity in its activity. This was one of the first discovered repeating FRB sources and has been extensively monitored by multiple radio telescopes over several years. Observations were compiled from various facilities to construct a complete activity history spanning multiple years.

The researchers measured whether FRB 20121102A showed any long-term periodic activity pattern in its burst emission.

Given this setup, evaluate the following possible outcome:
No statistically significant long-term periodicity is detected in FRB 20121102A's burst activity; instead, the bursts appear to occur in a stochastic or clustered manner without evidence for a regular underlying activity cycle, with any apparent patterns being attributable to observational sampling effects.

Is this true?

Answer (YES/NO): NO